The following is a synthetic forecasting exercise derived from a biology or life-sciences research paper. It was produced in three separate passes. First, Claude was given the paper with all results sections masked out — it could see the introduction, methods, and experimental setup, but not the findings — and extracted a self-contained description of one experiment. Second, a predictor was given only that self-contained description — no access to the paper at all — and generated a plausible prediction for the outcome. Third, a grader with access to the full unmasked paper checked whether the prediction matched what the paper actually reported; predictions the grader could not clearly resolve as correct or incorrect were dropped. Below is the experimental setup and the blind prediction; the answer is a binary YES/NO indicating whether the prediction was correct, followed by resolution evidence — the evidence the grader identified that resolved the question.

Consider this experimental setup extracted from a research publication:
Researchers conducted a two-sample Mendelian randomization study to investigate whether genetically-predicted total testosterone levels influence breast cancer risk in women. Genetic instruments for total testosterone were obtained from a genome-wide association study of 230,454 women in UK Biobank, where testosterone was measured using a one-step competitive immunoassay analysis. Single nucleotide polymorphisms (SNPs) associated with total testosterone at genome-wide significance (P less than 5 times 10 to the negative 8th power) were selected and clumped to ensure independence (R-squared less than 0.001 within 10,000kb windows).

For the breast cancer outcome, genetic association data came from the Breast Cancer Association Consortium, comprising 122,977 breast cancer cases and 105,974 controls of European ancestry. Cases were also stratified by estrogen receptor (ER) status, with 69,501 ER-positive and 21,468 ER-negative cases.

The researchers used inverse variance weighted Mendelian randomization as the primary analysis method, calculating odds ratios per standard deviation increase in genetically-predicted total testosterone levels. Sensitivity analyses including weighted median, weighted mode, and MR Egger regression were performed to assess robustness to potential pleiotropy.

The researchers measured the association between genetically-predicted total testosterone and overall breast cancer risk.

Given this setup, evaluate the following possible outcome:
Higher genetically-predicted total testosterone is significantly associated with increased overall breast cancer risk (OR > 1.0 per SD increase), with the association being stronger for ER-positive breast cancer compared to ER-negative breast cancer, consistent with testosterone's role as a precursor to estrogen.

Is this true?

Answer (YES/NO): YES